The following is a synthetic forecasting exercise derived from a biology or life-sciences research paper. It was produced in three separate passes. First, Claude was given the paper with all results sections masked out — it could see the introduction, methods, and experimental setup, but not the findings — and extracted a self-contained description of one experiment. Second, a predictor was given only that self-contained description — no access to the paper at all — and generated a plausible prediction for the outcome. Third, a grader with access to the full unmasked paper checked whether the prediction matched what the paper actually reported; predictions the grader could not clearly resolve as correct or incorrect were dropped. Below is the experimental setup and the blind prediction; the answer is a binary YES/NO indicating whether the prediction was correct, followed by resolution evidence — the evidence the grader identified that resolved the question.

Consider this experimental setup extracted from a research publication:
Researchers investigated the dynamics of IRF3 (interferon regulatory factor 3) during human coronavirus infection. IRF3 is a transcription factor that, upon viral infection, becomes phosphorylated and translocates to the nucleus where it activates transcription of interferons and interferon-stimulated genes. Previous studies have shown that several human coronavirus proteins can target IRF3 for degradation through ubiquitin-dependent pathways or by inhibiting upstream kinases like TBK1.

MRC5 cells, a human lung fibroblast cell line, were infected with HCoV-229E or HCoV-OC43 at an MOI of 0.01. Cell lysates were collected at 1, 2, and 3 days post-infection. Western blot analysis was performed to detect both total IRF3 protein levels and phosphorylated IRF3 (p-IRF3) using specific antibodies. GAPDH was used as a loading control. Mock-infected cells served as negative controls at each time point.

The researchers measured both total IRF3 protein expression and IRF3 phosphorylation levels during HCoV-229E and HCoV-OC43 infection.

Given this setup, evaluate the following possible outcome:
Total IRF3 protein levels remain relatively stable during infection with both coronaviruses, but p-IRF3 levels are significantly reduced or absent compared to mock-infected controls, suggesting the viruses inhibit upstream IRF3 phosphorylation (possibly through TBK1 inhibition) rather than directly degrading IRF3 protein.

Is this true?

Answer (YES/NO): NO